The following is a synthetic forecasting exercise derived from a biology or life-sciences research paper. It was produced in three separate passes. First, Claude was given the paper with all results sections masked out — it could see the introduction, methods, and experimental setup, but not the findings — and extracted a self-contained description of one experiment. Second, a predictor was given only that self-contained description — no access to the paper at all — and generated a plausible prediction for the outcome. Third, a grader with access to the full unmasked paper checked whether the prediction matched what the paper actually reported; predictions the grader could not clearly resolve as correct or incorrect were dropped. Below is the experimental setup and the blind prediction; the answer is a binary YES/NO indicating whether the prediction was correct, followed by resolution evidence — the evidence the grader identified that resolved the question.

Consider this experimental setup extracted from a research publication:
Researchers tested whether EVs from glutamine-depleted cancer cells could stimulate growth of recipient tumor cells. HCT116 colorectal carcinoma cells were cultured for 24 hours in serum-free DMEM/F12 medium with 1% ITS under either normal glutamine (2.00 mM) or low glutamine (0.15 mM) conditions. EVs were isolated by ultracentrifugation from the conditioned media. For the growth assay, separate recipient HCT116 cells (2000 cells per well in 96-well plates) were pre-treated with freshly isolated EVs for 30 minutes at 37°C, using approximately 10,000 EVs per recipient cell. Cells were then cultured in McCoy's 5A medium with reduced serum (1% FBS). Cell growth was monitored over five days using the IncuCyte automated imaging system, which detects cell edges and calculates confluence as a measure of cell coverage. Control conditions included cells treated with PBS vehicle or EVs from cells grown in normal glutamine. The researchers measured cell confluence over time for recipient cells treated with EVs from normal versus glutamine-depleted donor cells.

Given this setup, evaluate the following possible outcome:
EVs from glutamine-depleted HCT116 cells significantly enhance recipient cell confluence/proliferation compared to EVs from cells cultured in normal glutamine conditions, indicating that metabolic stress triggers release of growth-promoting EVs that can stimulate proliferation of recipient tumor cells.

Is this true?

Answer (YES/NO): YES